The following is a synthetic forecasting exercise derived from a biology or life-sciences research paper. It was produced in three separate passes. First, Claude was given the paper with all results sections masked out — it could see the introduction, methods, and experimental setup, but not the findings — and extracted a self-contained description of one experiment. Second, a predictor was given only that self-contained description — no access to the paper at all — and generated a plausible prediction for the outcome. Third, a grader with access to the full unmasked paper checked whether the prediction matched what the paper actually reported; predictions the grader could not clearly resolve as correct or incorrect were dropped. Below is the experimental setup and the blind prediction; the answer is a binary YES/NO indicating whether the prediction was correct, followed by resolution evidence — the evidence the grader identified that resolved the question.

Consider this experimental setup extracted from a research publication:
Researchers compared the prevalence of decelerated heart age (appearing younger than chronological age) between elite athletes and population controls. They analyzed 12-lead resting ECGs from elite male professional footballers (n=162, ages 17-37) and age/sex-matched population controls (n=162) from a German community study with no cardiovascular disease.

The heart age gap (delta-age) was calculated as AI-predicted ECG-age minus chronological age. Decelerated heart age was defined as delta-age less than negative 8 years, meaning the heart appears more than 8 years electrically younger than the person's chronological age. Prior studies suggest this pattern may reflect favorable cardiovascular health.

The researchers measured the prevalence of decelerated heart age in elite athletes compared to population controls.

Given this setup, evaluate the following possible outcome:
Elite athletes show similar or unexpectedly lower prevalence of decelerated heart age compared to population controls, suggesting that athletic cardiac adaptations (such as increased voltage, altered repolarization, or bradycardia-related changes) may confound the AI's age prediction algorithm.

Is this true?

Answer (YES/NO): YES